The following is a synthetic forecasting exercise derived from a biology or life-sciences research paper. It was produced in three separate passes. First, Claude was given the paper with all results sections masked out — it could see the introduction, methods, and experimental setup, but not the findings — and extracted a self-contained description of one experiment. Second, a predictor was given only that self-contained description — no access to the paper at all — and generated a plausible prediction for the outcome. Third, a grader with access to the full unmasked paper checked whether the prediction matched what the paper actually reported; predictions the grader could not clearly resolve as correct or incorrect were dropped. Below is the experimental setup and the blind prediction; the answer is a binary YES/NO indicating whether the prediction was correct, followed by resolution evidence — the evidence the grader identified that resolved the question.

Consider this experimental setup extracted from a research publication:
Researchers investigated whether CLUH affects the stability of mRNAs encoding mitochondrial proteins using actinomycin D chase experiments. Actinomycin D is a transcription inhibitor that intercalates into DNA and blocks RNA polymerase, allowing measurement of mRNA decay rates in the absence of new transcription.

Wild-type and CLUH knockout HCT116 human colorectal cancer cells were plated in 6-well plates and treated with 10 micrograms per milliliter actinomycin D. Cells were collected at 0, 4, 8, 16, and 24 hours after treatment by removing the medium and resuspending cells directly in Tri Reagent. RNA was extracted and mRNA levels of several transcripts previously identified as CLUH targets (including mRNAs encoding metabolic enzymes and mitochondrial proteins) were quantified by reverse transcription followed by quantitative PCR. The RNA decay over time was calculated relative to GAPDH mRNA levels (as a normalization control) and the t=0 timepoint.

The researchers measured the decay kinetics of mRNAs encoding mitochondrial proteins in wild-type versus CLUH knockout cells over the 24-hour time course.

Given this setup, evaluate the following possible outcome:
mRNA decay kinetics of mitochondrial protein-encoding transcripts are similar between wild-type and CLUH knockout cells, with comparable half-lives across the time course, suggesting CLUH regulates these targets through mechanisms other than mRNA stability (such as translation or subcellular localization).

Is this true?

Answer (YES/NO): YES